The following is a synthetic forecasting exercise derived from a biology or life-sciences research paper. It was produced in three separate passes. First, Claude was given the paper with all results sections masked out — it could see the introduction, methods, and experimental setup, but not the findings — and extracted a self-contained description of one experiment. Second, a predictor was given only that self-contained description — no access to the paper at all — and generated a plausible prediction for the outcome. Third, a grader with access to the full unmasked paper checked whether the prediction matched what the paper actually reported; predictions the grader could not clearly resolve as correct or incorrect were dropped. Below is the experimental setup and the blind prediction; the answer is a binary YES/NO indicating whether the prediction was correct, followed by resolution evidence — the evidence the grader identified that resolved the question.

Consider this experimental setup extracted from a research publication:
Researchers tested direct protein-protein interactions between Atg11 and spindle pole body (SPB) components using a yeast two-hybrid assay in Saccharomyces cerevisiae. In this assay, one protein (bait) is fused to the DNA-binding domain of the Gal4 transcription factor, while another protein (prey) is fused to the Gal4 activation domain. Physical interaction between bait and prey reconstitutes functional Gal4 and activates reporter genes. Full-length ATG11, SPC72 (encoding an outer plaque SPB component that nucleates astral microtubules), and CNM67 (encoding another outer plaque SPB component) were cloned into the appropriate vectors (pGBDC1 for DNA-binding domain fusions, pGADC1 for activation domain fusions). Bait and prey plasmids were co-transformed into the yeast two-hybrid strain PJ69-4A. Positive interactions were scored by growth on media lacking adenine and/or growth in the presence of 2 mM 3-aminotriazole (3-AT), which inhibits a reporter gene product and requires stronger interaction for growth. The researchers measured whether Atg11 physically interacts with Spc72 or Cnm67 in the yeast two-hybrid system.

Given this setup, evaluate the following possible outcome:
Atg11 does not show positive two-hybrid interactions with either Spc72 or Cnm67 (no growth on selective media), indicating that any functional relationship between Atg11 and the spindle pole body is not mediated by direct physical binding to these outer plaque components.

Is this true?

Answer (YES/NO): NO